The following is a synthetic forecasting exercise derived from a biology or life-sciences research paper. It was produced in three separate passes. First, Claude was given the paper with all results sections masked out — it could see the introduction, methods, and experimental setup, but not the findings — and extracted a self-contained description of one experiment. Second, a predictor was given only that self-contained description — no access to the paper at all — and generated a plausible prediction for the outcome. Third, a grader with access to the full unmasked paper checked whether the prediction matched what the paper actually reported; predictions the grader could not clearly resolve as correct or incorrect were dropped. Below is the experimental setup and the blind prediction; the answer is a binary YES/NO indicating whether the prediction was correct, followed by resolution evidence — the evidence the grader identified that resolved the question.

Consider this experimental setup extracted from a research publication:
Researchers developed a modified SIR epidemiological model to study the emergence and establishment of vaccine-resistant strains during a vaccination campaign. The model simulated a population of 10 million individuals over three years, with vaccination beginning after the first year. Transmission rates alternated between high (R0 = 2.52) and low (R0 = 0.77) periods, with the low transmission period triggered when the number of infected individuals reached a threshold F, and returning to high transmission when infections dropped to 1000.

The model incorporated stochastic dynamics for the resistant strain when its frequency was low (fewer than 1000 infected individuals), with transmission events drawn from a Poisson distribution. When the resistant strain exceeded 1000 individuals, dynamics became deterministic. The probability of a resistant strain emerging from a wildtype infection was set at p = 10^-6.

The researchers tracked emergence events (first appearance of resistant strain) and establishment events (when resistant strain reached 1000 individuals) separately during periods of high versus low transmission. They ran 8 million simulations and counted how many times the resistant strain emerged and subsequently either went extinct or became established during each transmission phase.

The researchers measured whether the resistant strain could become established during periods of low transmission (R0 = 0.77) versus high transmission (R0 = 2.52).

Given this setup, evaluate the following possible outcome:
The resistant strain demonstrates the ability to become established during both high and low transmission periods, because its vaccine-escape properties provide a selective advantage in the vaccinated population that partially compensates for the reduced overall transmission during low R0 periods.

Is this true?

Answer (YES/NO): NO